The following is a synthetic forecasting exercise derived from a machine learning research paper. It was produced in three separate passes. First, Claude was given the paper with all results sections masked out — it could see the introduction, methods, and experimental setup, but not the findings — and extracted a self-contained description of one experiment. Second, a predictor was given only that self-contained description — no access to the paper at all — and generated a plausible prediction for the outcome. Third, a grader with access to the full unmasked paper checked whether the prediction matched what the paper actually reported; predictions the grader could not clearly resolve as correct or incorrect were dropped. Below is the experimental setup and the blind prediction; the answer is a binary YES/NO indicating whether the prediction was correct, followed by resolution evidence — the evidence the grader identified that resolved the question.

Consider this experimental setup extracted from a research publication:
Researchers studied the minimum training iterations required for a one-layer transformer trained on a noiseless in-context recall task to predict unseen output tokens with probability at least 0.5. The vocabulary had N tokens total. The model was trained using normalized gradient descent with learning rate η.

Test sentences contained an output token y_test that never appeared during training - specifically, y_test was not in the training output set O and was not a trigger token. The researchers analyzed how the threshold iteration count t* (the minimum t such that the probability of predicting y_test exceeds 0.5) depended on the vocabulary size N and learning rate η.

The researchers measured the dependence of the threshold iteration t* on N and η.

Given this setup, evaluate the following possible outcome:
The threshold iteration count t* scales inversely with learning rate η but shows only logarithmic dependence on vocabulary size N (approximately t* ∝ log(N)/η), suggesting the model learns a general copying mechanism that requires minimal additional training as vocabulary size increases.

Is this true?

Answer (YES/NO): YES